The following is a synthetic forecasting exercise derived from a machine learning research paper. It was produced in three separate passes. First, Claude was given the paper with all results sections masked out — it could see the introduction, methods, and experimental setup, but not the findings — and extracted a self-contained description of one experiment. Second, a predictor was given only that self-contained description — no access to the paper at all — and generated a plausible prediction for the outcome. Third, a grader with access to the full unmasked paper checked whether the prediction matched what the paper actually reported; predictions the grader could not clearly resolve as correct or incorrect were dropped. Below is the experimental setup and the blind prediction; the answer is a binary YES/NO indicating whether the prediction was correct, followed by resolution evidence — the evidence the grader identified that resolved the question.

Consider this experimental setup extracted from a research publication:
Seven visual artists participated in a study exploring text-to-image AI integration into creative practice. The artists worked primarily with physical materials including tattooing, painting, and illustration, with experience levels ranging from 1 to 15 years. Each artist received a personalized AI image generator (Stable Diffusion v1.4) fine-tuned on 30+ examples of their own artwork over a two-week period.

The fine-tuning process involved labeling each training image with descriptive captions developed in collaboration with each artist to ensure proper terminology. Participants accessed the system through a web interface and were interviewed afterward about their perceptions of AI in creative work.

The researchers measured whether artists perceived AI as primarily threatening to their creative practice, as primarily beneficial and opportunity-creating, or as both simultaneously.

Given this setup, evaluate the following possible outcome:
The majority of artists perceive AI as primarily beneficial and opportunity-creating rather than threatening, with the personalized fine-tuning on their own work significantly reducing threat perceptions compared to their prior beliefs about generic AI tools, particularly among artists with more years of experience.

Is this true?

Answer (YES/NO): NO